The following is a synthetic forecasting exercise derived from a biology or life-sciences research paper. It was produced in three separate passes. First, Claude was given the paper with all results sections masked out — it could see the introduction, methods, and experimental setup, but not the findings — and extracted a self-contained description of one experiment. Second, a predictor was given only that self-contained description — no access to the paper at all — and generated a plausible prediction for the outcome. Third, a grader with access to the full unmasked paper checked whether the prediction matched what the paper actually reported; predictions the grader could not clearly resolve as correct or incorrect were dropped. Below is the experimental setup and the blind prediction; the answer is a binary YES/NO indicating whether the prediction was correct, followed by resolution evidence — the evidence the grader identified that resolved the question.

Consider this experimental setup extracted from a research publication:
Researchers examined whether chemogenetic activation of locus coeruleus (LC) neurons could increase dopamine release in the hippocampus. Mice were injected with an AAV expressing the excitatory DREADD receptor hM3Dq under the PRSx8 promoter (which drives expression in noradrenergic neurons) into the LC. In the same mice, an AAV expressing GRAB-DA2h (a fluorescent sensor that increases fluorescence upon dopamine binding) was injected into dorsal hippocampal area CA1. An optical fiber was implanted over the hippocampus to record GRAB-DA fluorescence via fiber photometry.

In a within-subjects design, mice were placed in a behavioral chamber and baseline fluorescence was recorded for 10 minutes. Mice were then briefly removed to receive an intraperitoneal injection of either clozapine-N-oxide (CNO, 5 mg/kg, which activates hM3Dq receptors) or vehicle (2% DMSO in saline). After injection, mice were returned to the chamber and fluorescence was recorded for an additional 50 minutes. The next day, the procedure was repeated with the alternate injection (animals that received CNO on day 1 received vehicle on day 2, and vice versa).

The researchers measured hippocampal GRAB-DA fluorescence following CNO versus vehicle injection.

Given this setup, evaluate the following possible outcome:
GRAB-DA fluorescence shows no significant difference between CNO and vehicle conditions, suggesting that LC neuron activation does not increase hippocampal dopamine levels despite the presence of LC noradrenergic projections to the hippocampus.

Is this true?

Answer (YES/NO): NO